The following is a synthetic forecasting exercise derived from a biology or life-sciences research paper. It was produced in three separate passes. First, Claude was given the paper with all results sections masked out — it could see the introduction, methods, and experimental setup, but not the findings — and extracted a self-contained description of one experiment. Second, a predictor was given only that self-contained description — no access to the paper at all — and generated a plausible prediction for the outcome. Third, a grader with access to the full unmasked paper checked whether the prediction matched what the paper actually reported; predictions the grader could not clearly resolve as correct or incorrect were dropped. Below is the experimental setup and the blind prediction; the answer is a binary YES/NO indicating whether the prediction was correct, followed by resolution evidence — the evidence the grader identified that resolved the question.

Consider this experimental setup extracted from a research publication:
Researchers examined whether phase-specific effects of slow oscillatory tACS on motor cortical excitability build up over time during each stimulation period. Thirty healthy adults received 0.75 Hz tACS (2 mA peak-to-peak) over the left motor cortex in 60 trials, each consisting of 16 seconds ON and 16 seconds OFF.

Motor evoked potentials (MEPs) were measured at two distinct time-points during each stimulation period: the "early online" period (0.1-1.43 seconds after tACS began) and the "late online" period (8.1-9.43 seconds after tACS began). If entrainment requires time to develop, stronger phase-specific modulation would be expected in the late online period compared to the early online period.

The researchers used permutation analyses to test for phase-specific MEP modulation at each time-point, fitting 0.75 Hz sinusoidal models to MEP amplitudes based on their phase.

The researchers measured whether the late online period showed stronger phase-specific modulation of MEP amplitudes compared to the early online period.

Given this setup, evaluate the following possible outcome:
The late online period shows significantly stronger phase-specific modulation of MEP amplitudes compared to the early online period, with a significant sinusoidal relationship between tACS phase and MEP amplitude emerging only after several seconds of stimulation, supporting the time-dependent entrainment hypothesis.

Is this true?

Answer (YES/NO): NO